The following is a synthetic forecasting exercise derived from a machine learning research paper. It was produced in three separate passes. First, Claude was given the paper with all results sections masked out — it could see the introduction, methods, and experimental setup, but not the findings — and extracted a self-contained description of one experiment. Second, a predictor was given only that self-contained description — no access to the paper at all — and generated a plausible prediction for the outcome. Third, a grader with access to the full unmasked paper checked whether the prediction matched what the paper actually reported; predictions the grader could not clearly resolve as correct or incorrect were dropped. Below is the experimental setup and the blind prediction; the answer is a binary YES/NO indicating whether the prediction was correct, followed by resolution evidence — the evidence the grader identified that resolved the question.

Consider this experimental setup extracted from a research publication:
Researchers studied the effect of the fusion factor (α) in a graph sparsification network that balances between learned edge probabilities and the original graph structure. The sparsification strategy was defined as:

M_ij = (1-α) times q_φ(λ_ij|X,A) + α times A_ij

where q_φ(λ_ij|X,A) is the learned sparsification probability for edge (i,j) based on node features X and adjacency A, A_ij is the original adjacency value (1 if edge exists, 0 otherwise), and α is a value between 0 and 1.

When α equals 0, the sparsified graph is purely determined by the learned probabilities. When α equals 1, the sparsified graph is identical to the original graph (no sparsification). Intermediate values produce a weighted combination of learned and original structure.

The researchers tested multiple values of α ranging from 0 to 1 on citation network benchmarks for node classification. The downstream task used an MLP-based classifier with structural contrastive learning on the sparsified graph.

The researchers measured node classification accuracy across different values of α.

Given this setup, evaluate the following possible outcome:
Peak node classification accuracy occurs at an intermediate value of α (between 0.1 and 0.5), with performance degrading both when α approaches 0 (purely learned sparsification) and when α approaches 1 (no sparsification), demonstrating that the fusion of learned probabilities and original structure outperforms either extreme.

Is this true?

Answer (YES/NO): YES